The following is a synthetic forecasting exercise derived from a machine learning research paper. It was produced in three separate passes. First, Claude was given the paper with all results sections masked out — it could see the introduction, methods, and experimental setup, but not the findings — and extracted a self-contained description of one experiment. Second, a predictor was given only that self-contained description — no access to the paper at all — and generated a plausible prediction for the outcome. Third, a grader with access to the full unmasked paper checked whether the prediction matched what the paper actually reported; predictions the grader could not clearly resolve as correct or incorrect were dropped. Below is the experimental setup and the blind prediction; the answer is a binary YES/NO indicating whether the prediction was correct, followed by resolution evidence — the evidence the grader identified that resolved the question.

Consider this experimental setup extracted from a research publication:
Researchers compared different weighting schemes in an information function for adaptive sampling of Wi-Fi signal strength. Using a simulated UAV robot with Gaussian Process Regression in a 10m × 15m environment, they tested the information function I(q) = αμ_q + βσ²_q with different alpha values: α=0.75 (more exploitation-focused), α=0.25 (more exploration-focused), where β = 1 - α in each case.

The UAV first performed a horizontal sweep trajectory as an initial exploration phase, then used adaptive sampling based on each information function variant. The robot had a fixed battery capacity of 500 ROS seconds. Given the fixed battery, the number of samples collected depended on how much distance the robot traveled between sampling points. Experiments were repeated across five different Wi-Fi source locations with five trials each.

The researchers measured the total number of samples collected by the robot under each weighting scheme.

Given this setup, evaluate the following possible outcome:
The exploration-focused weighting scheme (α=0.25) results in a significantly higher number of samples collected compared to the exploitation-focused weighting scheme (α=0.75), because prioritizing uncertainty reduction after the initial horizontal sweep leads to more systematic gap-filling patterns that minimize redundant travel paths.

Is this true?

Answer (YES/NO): NO